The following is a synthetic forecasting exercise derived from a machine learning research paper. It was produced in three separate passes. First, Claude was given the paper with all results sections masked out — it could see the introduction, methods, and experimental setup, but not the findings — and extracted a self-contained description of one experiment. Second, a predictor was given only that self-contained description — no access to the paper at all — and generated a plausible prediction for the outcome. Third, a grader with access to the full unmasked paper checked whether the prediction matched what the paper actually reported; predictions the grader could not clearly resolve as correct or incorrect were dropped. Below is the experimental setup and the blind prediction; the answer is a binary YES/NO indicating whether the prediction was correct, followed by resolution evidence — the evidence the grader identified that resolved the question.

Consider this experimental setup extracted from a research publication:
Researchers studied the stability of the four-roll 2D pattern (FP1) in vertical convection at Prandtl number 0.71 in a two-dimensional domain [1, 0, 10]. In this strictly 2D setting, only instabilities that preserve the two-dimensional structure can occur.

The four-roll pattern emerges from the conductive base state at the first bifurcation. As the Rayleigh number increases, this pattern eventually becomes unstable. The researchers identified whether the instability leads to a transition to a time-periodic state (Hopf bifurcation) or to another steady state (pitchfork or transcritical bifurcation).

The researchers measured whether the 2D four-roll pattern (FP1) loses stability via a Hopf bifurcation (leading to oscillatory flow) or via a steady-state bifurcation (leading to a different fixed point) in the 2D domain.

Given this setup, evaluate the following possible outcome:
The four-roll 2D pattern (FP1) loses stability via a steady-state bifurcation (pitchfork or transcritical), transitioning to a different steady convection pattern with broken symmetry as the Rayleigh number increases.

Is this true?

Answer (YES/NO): YES